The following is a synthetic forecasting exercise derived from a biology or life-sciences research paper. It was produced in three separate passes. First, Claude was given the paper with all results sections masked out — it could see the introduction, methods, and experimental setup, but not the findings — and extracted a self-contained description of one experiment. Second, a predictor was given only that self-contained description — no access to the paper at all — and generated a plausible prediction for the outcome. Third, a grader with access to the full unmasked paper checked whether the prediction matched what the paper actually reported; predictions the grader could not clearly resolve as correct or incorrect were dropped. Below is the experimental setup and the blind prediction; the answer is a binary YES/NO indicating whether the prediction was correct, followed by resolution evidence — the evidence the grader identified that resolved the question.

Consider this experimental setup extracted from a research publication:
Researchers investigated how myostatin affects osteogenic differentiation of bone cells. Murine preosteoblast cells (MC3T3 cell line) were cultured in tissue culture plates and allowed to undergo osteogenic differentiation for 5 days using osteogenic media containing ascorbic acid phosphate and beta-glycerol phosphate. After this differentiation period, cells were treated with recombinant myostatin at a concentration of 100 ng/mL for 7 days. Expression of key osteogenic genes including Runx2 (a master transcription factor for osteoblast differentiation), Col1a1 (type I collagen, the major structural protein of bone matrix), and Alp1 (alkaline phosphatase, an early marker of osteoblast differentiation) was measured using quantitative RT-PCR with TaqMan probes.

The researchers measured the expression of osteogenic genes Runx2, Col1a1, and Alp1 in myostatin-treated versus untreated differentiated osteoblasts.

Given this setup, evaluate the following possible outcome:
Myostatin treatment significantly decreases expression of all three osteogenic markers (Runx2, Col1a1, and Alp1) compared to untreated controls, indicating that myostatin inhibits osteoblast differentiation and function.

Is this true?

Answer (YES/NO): NO